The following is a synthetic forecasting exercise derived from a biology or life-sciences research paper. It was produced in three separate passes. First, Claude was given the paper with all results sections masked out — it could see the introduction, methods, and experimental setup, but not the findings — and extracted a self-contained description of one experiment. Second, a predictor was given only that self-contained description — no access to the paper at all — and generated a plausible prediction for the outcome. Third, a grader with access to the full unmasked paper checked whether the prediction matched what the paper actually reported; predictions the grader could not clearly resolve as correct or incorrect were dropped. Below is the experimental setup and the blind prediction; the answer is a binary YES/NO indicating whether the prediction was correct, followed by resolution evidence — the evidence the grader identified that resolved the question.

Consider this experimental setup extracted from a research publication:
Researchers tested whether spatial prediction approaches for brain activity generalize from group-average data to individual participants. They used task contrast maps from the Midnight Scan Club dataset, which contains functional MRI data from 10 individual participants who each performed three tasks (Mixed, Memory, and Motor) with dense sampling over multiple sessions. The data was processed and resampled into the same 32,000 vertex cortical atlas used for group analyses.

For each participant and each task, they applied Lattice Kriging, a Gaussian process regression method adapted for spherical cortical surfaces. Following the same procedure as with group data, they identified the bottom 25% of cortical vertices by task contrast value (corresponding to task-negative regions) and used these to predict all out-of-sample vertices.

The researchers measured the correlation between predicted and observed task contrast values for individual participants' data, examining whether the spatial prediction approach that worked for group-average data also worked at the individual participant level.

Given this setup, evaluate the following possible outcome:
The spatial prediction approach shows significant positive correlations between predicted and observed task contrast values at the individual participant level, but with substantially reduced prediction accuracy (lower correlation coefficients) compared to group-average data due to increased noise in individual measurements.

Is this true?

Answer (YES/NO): NO